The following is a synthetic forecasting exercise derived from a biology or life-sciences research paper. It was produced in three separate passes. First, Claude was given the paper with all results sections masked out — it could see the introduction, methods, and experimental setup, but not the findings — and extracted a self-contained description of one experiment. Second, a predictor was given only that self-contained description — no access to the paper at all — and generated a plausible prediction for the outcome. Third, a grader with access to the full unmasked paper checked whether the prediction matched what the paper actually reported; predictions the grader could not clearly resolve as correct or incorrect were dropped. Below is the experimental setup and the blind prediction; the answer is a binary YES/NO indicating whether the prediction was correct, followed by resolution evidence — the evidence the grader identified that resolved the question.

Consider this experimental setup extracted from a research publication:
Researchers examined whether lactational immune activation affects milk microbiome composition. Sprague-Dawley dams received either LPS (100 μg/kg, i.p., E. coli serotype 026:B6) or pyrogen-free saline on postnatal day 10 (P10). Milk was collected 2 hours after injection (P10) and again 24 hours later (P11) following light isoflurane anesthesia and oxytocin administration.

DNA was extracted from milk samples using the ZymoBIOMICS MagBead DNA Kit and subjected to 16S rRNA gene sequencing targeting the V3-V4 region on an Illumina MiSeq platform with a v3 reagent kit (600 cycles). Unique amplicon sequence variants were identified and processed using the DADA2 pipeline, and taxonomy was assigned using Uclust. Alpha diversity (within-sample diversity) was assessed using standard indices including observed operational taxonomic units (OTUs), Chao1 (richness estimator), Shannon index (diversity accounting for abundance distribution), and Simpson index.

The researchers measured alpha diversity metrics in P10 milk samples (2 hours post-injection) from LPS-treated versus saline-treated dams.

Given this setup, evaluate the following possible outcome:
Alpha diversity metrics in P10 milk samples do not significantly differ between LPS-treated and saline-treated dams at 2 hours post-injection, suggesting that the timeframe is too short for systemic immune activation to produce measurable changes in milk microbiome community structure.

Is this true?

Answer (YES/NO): NO